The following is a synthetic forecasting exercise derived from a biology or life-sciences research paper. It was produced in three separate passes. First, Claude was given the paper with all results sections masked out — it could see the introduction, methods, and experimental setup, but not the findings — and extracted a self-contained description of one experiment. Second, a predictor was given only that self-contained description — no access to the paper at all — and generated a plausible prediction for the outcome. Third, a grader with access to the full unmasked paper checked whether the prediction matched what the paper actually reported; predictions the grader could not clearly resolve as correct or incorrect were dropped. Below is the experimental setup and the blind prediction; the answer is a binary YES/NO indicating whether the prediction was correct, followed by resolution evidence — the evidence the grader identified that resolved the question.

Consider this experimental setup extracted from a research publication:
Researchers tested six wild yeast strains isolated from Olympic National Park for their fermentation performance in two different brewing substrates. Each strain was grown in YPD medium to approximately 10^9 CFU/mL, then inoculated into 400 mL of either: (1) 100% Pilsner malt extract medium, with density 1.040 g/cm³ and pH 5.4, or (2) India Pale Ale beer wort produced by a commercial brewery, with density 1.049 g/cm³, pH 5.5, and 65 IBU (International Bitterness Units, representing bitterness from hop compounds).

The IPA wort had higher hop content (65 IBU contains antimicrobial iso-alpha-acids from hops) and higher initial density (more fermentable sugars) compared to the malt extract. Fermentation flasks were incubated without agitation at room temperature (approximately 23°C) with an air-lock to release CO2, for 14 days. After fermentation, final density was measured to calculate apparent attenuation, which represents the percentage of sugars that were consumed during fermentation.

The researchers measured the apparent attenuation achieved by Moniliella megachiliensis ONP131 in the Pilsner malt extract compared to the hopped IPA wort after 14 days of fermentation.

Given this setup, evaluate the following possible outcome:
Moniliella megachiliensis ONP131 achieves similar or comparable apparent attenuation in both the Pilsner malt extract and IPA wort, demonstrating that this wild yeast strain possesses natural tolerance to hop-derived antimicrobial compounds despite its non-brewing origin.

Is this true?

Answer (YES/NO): YES